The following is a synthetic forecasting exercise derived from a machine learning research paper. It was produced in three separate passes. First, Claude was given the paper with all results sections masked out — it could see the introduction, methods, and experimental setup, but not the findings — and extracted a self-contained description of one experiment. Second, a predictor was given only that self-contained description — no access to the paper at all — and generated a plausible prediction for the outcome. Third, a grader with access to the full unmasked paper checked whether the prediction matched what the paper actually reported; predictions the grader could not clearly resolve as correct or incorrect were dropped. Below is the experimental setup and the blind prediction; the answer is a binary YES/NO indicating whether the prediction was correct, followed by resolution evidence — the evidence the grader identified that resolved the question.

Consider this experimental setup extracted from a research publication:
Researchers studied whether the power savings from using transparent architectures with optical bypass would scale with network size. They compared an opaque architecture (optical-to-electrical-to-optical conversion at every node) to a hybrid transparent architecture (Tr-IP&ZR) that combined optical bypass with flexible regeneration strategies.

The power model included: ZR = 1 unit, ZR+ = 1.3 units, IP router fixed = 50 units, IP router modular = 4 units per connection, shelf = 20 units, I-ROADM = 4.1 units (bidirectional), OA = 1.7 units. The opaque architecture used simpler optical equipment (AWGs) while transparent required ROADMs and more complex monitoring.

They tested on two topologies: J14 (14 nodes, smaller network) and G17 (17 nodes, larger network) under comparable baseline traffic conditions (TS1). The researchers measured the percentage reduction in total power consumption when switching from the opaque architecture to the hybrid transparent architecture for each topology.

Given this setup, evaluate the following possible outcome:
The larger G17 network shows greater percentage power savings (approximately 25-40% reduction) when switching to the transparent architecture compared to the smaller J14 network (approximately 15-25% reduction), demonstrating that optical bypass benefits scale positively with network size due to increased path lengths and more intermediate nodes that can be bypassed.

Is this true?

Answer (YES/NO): YES